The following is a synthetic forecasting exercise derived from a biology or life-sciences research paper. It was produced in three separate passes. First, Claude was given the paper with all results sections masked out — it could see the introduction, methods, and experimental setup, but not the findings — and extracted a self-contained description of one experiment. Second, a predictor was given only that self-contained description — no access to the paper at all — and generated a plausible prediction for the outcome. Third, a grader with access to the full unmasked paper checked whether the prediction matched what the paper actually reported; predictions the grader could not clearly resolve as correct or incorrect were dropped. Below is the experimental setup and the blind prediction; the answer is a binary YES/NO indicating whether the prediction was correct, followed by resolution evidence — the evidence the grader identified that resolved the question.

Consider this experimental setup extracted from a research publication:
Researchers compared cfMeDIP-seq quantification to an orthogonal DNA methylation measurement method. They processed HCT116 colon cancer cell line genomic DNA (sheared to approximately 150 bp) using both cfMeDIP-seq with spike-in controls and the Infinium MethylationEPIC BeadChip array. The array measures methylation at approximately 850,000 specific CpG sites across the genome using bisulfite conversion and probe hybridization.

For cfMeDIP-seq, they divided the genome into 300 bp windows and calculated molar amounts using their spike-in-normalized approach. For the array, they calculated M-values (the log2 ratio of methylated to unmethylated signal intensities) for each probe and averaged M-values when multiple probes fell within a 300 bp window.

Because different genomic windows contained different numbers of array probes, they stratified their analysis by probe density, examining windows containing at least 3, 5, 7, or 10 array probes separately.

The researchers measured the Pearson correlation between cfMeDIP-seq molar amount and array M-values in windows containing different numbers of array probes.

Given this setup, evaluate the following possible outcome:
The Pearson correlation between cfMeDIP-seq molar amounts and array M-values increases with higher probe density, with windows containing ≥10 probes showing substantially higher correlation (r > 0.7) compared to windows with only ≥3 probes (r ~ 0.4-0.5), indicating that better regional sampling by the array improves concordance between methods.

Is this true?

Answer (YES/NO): NO